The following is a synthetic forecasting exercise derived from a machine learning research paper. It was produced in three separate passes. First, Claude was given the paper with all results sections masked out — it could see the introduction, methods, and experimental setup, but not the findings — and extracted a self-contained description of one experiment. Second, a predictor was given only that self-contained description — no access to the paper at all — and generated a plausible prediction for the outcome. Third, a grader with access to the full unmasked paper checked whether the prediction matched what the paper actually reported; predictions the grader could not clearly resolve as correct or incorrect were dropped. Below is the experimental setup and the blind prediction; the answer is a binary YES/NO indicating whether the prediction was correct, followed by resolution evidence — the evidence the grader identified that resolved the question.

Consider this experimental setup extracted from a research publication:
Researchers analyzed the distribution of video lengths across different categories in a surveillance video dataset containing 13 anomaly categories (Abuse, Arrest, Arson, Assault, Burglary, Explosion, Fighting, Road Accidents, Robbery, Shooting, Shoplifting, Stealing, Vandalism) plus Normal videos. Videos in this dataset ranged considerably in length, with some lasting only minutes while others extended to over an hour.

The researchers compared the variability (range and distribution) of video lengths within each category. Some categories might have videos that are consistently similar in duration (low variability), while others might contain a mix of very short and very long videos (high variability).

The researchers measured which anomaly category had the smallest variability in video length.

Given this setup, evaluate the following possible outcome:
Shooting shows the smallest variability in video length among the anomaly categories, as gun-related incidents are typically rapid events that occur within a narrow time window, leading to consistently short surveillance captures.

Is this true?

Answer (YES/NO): NO